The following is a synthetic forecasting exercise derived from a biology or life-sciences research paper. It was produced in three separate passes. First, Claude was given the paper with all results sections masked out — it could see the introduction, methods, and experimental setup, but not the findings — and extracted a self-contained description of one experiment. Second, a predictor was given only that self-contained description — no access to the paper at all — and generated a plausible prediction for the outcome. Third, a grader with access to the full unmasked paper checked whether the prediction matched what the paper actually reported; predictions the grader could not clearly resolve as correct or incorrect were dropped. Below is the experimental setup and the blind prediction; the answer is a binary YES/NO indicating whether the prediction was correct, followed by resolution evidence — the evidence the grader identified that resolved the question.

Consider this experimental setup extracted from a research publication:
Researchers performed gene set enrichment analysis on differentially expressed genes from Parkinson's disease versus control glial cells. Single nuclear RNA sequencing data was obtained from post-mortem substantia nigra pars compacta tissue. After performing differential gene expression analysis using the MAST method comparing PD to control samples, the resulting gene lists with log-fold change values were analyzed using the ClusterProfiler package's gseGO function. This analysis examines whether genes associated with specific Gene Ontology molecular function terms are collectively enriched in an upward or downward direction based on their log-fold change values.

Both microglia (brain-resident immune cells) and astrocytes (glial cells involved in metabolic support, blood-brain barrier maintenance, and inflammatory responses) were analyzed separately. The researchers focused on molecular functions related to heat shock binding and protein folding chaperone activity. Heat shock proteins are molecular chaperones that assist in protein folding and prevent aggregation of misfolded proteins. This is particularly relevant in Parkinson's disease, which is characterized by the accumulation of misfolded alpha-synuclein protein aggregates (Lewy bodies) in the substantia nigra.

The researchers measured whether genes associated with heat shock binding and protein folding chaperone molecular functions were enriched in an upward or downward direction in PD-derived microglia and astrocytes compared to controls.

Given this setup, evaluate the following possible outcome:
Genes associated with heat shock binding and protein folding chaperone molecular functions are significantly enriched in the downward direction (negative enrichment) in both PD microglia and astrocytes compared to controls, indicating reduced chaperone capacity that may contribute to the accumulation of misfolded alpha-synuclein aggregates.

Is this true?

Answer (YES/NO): NO